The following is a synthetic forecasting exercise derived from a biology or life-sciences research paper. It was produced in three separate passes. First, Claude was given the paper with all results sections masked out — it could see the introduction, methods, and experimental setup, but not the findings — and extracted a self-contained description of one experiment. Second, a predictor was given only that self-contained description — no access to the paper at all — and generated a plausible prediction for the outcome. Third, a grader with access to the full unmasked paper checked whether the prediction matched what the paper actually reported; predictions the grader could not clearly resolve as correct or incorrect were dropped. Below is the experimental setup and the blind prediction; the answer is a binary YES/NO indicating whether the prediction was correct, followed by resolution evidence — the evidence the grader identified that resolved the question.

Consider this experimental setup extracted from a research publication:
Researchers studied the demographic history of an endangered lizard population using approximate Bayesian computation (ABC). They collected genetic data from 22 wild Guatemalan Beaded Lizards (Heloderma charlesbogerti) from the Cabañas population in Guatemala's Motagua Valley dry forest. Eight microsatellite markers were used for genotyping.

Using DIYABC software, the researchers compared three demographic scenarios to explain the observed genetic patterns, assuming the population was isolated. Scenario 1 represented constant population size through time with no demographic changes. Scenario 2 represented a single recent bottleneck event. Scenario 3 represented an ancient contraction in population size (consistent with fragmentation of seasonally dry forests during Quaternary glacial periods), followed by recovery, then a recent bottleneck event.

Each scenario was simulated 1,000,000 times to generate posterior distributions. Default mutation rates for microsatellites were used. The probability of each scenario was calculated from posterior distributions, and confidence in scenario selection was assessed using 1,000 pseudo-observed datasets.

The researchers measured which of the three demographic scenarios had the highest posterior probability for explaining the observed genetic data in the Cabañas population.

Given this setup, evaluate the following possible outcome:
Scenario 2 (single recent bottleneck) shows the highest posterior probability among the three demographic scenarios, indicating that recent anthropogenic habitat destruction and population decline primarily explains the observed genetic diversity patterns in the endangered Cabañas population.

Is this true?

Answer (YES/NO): NO